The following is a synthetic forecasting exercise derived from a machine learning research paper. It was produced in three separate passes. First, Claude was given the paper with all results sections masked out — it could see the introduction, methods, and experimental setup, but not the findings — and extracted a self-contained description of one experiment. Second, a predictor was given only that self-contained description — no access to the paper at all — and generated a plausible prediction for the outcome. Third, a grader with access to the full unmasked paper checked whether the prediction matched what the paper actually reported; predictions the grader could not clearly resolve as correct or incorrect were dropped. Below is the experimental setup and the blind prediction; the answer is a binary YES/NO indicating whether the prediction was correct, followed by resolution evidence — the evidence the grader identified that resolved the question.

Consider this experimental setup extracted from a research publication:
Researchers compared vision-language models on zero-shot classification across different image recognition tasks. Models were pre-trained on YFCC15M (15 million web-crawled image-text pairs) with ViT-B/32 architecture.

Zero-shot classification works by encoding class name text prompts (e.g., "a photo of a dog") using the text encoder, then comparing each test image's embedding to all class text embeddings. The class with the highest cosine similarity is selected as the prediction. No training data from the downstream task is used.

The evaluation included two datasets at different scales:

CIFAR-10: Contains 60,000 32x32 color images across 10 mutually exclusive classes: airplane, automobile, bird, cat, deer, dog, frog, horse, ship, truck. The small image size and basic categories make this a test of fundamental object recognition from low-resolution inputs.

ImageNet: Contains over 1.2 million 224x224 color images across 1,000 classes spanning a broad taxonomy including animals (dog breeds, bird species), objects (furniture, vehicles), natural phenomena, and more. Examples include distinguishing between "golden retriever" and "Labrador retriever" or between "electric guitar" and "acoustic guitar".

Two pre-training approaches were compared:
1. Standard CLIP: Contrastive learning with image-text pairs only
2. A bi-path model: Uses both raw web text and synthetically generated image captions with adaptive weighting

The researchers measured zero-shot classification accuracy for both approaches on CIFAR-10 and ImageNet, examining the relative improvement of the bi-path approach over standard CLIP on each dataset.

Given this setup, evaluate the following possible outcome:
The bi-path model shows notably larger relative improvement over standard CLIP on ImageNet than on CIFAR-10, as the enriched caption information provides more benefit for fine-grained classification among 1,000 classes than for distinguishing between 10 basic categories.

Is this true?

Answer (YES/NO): NO